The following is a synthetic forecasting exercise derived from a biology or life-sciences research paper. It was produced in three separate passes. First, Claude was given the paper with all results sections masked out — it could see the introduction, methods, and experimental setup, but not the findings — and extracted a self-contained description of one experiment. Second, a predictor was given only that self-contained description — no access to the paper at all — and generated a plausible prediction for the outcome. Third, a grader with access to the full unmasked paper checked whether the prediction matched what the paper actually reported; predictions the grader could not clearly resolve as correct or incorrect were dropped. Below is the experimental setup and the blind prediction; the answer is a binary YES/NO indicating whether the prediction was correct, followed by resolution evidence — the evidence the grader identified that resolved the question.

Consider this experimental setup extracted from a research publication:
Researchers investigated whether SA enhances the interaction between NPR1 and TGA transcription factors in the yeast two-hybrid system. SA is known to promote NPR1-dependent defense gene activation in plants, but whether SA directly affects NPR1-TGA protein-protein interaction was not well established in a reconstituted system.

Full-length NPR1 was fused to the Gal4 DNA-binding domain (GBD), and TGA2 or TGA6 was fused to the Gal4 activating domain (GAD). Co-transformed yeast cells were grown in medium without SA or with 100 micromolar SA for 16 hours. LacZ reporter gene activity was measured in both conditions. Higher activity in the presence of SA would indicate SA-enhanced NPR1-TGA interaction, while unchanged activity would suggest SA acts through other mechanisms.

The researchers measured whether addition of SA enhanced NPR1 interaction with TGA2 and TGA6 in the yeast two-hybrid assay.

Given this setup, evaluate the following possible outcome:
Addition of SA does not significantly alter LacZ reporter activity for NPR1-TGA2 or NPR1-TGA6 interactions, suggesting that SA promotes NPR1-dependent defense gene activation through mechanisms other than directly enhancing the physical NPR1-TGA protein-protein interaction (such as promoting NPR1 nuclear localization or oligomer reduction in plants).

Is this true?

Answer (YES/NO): NO